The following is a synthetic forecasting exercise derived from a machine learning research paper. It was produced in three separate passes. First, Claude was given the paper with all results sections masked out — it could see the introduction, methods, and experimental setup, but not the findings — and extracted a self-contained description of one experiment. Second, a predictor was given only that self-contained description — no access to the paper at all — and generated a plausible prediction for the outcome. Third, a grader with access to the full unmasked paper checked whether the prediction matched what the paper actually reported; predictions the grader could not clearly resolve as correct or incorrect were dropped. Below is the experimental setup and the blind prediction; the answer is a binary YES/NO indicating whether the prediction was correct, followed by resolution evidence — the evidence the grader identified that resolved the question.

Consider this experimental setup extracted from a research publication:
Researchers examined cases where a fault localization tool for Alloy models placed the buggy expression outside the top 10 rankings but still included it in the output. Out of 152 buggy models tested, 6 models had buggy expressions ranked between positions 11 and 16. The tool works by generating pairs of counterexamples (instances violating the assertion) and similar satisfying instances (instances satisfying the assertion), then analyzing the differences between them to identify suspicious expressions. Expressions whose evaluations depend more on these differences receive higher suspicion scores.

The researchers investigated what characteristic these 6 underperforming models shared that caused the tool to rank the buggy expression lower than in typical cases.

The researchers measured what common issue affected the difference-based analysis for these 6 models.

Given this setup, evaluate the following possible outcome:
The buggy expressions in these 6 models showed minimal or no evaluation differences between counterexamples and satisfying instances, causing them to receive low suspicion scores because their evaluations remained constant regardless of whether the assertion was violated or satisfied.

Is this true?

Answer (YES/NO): NO